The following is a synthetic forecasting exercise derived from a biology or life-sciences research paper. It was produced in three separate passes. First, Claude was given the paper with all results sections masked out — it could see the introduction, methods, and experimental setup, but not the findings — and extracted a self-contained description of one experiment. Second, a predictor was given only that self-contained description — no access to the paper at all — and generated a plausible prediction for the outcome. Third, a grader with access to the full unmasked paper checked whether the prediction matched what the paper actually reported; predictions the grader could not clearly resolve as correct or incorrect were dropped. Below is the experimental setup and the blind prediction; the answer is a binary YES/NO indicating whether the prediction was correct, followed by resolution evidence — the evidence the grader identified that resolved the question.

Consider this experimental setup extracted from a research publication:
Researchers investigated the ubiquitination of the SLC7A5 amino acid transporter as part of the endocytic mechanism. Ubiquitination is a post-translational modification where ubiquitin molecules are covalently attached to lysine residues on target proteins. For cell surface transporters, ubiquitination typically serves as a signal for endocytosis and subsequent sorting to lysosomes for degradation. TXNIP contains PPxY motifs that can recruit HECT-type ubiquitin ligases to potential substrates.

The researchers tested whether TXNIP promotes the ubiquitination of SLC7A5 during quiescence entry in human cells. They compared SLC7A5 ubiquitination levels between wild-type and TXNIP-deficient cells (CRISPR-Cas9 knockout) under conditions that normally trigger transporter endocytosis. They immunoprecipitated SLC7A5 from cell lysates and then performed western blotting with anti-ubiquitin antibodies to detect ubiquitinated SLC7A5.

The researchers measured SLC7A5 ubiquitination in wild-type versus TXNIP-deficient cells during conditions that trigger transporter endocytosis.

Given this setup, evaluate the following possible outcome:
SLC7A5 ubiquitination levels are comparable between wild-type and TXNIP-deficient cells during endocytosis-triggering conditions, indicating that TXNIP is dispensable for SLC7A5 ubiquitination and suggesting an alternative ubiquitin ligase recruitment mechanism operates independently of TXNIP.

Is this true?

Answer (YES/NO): NO